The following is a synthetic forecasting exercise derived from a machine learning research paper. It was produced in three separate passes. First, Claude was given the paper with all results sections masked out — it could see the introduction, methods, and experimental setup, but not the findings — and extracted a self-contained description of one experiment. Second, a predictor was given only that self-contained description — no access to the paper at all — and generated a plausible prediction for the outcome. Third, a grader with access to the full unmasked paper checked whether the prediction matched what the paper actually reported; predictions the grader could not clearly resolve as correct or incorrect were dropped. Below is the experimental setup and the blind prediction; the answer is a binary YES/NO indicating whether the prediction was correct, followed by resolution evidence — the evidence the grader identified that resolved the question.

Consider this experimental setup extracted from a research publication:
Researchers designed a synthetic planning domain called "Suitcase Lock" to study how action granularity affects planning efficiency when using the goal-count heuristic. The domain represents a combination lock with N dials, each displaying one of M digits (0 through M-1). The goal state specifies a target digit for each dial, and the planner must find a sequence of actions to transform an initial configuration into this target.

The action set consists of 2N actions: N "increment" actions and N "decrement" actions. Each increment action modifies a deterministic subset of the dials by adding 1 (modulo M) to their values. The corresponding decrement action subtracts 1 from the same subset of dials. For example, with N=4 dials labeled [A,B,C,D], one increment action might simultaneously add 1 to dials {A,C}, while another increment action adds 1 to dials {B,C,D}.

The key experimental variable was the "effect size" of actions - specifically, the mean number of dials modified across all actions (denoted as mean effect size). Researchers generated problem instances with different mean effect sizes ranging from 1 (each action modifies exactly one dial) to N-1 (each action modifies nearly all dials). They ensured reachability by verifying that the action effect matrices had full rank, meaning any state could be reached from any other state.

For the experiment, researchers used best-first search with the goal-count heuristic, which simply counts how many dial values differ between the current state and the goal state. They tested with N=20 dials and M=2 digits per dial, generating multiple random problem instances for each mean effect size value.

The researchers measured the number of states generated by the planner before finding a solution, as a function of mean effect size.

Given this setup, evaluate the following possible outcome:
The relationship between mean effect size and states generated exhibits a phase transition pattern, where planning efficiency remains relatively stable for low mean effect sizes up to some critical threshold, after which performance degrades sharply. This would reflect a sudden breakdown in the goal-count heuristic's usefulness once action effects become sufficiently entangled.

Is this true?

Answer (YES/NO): NO